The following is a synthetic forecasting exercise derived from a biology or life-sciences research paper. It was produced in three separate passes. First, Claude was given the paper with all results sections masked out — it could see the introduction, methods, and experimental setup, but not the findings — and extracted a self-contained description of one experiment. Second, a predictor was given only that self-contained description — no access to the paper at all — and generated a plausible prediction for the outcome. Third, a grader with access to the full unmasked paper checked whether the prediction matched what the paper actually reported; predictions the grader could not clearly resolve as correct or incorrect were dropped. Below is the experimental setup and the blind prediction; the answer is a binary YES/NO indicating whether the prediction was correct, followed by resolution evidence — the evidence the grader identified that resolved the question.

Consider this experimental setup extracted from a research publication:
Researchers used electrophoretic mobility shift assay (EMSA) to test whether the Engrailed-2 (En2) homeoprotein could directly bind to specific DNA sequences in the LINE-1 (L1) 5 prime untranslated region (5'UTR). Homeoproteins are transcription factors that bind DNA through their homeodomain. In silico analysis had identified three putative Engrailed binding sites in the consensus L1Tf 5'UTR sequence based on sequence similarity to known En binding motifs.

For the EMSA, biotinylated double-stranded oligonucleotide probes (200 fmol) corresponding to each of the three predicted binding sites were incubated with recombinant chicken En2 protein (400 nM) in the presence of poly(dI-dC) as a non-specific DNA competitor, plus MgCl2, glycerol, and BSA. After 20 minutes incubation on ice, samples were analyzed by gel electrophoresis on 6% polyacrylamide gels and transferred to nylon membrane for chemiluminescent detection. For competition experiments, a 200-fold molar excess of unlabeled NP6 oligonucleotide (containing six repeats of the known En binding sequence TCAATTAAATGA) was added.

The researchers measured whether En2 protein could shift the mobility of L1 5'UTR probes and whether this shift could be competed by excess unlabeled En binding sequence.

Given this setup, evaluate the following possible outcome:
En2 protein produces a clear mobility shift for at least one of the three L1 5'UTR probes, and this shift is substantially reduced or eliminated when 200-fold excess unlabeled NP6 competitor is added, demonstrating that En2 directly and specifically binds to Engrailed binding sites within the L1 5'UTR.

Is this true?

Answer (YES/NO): YES